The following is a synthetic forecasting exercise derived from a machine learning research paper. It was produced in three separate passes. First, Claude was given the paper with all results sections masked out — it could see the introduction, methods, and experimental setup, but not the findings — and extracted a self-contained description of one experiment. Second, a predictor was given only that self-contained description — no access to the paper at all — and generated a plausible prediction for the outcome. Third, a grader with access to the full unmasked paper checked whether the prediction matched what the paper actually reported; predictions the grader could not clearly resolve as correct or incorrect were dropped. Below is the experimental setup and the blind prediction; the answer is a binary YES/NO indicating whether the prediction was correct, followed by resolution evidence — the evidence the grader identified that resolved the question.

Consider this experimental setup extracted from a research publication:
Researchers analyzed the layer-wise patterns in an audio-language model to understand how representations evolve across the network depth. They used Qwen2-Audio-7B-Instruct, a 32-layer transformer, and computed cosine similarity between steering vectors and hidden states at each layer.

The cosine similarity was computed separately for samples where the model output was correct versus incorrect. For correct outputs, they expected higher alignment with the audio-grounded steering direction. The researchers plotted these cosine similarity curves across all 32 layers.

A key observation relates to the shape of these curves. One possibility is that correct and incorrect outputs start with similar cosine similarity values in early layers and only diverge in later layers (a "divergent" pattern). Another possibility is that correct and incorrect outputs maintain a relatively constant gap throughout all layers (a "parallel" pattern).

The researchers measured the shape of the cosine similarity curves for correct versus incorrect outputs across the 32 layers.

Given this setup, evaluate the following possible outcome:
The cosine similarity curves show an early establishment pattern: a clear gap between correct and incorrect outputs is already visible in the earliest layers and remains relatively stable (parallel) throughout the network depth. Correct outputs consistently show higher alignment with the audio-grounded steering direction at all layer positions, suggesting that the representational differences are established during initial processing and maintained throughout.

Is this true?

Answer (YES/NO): NO